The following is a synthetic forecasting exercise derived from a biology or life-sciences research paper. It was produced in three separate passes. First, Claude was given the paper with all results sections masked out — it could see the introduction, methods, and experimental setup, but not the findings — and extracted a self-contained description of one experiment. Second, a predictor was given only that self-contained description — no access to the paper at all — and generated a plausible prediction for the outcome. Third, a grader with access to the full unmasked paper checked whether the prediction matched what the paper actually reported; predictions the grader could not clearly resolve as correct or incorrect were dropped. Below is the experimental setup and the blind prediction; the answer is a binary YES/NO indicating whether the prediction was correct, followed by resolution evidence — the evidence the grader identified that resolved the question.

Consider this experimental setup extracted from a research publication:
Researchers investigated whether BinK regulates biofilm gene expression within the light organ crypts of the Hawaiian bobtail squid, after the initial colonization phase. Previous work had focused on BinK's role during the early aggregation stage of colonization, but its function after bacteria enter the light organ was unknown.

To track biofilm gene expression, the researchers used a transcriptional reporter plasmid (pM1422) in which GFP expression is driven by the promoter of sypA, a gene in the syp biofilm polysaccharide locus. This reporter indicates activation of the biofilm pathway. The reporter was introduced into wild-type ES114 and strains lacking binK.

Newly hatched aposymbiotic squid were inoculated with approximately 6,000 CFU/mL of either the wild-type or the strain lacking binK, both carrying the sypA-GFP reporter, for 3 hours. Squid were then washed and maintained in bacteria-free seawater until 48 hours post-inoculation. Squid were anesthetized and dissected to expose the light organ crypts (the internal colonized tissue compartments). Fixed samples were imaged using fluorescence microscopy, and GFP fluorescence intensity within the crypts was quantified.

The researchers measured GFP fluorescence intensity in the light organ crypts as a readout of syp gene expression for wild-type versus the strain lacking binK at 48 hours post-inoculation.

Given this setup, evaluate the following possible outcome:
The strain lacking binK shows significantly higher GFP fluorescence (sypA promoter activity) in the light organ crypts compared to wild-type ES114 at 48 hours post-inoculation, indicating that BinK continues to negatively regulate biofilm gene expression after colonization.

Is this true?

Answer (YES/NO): YES